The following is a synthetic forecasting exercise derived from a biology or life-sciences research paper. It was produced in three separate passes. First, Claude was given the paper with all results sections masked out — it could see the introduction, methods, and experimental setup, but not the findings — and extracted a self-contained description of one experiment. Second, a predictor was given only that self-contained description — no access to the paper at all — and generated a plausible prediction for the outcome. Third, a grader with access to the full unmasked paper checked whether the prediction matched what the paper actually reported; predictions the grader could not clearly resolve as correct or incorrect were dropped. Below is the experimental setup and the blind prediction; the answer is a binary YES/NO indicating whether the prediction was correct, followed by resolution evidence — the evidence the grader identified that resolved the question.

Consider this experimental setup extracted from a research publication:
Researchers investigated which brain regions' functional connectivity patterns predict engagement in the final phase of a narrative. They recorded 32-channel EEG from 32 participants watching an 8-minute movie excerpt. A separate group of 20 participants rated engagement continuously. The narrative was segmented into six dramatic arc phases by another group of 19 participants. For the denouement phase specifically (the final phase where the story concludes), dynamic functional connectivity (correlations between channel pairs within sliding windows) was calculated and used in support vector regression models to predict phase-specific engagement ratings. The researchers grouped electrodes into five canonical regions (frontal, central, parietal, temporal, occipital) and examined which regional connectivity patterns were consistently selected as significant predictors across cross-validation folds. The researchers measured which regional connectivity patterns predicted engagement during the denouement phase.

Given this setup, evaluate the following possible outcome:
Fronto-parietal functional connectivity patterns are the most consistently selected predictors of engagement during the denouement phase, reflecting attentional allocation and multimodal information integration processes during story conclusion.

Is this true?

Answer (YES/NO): NO